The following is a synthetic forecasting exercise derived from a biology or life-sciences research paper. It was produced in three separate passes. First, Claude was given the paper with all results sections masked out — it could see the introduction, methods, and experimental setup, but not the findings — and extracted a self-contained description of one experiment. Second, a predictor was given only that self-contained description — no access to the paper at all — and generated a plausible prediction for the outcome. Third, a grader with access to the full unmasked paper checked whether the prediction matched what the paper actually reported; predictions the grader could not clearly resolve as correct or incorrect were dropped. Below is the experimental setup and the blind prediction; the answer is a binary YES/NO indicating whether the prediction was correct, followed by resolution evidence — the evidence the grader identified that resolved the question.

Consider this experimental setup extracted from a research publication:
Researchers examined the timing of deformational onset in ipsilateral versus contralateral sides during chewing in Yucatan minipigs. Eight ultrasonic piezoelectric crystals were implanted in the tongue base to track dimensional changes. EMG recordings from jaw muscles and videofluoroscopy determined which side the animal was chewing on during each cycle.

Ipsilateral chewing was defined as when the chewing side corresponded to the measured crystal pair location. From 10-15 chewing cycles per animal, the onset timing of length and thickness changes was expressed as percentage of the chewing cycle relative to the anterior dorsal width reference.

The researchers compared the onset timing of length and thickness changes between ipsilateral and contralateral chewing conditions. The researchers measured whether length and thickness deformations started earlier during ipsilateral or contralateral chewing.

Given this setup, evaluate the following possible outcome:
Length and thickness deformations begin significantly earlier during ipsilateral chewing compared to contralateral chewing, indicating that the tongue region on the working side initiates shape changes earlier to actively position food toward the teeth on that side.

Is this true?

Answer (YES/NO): YES